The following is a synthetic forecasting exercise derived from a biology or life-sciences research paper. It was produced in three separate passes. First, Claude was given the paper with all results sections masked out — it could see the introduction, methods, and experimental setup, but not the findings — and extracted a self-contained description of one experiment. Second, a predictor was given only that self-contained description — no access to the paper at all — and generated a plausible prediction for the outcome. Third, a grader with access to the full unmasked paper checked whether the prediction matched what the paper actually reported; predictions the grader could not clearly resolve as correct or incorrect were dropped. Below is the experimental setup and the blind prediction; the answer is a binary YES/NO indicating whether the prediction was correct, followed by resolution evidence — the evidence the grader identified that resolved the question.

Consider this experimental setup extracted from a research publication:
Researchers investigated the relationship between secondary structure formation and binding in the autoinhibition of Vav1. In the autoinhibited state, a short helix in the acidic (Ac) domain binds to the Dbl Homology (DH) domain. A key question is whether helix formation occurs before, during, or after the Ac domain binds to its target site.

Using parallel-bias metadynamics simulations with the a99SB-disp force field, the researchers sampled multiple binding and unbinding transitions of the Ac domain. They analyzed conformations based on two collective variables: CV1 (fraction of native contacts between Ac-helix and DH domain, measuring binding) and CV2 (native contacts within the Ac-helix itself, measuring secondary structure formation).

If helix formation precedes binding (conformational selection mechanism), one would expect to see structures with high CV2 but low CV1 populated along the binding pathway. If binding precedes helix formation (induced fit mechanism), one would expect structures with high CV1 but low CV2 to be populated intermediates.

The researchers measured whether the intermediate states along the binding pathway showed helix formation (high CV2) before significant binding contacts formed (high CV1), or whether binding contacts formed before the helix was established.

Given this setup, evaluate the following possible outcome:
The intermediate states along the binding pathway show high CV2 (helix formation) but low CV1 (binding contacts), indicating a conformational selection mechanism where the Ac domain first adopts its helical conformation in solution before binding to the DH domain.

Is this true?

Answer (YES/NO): YES